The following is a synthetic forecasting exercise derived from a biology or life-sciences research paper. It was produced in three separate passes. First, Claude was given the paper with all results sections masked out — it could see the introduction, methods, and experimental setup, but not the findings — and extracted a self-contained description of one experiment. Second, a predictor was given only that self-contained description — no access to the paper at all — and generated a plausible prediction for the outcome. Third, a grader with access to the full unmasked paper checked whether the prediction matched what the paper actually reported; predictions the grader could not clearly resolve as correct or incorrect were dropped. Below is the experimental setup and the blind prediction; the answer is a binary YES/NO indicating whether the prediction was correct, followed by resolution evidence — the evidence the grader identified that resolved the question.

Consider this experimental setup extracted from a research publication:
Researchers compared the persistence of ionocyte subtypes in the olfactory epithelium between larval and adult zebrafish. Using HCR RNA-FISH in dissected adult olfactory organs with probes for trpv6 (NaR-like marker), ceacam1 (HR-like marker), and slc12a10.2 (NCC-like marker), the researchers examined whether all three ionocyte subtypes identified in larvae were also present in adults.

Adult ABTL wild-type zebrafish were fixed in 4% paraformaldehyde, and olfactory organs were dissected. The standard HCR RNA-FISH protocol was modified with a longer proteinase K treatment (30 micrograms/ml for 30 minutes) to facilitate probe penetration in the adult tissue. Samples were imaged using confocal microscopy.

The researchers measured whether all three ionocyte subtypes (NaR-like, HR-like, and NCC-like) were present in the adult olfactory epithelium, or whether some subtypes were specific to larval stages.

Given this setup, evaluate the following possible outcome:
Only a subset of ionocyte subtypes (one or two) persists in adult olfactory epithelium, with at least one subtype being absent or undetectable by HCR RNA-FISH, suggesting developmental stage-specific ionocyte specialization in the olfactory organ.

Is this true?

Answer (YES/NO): NO